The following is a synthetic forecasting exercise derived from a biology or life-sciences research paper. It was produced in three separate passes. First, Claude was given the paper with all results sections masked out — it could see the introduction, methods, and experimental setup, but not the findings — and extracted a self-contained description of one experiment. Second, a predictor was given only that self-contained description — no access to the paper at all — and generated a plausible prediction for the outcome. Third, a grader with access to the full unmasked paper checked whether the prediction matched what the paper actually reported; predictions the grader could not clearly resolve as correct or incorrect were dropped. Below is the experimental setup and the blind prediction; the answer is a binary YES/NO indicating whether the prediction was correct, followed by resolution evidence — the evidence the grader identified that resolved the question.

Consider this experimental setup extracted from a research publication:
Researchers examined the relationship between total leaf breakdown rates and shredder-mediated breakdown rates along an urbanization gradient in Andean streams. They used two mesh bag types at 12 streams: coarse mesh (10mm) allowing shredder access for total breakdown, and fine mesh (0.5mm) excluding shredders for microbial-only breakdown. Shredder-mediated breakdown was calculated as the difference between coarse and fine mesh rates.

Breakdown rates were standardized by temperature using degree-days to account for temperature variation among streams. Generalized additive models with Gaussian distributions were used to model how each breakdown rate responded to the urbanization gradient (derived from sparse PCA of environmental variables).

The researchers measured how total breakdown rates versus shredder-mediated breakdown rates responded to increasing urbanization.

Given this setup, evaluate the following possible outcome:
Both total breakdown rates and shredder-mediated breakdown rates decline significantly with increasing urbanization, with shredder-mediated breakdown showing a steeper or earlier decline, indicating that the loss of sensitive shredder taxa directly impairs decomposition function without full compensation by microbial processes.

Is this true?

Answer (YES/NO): YES